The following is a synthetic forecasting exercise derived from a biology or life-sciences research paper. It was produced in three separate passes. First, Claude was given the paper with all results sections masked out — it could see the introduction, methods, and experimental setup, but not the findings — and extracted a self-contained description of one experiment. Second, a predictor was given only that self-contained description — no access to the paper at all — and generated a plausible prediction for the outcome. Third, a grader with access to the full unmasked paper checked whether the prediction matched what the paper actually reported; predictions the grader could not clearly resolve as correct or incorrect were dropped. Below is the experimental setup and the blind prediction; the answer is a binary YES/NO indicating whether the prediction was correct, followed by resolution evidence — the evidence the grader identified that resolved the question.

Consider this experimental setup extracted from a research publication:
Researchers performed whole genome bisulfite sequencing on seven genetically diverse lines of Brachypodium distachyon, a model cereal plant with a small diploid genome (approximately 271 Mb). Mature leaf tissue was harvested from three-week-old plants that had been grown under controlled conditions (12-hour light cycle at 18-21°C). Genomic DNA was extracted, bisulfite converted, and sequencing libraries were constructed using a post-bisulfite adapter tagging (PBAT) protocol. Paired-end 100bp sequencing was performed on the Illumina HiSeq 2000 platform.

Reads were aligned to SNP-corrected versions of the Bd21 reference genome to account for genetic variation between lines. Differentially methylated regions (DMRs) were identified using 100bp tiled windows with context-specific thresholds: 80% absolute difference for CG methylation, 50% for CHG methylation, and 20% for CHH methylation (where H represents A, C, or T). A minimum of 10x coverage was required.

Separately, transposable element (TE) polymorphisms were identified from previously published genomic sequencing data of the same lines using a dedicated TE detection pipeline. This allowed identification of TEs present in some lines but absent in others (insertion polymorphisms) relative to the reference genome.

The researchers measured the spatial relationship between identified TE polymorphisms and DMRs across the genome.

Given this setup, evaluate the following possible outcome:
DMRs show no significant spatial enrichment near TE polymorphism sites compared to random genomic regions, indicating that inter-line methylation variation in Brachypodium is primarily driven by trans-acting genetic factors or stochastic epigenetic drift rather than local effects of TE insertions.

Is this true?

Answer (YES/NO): NO